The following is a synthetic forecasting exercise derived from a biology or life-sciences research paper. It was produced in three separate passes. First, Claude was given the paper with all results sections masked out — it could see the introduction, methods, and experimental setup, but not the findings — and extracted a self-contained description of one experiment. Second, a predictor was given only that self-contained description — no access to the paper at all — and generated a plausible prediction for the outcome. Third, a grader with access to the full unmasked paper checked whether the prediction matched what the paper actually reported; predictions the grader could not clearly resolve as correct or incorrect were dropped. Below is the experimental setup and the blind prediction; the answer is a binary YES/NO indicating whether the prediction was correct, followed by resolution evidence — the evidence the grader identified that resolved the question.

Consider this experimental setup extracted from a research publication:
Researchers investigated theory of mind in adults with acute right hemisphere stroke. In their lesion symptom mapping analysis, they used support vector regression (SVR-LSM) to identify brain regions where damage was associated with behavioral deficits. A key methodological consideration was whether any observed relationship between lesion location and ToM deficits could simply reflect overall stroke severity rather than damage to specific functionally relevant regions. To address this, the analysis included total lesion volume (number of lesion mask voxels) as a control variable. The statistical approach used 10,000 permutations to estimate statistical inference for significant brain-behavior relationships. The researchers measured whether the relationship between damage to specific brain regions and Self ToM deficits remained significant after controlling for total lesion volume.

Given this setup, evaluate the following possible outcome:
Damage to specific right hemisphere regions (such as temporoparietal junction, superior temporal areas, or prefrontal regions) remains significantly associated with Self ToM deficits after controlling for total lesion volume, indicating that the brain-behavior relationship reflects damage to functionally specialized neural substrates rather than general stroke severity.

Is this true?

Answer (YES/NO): YES